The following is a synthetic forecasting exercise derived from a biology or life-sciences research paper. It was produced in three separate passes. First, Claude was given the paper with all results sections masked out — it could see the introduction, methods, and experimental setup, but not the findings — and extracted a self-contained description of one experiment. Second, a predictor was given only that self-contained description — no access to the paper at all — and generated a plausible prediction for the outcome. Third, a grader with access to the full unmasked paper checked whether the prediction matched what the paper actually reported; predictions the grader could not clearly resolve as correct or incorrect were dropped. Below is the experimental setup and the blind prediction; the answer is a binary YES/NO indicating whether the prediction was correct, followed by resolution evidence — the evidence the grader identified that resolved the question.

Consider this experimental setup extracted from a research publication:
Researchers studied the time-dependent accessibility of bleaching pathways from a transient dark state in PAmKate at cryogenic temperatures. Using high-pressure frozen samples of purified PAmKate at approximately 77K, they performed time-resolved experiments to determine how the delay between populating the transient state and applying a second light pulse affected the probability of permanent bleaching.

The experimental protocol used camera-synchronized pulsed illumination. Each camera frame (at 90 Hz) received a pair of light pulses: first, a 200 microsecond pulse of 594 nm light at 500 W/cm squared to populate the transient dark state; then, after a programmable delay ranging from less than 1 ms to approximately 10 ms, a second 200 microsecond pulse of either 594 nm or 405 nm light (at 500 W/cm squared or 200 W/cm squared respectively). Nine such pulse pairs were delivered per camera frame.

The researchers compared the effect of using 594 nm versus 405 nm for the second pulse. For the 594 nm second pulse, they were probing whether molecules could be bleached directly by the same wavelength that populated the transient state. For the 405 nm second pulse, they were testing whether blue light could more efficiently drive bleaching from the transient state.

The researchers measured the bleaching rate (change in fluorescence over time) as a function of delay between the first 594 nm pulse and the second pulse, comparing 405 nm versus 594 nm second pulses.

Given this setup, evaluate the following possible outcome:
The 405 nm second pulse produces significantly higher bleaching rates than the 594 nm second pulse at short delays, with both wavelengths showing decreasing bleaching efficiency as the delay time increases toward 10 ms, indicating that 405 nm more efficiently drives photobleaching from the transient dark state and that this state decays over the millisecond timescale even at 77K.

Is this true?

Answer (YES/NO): NO